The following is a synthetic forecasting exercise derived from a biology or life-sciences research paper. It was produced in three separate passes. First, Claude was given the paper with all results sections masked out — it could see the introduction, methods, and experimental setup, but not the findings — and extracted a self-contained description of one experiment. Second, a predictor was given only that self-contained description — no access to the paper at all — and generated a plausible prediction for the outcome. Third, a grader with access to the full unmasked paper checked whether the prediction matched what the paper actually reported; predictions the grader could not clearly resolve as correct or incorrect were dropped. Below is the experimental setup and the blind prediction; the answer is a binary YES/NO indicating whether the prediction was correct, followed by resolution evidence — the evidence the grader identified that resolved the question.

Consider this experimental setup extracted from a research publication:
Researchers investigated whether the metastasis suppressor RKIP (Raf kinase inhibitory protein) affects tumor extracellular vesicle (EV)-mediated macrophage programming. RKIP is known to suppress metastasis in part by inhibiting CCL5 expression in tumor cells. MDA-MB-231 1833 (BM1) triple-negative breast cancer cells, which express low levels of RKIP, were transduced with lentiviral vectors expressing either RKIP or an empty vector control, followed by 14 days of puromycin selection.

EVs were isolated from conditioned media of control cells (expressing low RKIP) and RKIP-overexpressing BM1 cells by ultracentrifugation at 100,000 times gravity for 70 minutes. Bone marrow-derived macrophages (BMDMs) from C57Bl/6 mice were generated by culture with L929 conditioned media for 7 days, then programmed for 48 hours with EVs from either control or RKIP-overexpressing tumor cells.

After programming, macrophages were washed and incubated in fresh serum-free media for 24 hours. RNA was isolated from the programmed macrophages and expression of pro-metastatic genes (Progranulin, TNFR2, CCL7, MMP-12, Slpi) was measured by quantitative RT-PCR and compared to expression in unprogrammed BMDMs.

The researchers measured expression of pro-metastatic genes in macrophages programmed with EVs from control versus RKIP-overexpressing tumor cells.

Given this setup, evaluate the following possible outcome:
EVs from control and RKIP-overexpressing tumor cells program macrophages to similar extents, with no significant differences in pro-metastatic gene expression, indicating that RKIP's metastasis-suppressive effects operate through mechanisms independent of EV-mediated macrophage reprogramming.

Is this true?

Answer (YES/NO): NO